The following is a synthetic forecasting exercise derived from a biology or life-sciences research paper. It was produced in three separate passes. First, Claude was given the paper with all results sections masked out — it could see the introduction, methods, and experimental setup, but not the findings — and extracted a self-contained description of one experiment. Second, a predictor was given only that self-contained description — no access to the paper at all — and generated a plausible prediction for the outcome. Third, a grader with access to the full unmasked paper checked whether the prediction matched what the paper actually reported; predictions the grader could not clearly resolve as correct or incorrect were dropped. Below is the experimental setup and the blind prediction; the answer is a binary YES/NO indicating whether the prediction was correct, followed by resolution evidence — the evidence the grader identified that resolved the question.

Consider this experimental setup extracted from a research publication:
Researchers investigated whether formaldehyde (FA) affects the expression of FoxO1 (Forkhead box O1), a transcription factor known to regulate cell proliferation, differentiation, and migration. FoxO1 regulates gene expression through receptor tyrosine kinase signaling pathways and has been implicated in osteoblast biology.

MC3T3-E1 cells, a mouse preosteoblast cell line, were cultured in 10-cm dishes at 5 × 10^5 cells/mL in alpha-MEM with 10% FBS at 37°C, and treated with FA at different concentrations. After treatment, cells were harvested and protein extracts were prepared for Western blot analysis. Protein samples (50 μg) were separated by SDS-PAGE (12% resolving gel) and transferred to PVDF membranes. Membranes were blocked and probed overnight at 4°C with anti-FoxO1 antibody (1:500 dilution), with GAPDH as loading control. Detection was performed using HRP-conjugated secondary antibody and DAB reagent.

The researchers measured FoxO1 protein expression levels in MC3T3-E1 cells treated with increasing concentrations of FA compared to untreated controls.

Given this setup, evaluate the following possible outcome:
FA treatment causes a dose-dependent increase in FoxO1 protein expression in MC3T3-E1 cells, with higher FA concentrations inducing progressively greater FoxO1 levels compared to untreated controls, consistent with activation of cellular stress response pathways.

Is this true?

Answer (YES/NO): NO